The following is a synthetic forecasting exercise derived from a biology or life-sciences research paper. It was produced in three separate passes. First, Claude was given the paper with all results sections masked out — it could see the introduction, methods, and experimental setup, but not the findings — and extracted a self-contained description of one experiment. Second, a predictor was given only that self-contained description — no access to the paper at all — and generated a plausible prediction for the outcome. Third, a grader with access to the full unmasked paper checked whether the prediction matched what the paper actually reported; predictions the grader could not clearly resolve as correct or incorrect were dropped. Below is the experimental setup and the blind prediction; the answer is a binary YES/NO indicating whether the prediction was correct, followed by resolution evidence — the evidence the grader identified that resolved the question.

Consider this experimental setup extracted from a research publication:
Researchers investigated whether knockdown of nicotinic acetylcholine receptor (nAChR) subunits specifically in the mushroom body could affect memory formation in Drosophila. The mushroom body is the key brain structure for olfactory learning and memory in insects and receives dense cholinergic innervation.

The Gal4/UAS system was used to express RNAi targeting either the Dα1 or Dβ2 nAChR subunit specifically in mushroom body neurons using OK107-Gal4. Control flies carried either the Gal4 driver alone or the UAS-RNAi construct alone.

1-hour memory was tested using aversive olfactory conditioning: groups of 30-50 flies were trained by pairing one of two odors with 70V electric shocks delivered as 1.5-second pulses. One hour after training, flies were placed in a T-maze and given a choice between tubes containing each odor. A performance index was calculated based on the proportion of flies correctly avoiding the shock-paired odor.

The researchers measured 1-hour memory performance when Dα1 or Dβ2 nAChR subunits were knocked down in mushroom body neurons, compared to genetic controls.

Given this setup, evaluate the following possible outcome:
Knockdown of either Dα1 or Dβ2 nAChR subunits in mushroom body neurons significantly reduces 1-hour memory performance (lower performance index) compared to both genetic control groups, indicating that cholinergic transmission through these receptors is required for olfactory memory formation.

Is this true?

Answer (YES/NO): YES